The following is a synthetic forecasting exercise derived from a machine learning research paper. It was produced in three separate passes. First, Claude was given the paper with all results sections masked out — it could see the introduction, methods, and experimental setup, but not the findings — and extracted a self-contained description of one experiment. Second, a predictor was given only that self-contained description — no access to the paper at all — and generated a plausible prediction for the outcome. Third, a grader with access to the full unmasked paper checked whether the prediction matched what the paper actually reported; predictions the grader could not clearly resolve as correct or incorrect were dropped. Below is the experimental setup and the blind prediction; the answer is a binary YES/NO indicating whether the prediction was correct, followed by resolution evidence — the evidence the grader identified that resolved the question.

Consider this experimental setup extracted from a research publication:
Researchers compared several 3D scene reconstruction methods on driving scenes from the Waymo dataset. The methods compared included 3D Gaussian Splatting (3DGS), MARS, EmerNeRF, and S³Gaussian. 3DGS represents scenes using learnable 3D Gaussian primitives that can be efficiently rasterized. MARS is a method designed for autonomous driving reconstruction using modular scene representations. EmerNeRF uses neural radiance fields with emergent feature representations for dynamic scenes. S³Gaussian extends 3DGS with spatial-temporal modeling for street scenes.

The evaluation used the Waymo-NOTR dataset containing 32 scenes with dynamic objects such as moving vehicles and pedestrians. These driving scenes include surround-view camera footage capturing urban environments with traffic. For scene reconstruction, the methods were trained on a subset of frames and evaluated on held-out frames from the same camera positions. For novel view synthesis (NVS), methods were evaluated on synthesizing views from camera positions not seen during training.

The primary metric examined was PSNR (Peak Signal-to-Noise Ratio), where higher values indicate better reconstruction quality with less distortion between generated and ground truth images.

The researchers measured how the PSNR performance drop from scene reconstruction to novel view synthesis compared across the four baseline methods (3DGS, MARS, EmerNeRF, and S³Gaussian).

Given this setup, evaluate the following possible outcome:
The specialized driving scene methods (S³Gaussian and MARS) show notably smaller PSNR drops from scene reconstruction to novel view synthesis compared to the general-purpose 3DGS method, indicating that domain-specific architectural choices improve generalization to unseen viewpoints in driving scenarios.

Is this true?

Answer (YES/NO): NO